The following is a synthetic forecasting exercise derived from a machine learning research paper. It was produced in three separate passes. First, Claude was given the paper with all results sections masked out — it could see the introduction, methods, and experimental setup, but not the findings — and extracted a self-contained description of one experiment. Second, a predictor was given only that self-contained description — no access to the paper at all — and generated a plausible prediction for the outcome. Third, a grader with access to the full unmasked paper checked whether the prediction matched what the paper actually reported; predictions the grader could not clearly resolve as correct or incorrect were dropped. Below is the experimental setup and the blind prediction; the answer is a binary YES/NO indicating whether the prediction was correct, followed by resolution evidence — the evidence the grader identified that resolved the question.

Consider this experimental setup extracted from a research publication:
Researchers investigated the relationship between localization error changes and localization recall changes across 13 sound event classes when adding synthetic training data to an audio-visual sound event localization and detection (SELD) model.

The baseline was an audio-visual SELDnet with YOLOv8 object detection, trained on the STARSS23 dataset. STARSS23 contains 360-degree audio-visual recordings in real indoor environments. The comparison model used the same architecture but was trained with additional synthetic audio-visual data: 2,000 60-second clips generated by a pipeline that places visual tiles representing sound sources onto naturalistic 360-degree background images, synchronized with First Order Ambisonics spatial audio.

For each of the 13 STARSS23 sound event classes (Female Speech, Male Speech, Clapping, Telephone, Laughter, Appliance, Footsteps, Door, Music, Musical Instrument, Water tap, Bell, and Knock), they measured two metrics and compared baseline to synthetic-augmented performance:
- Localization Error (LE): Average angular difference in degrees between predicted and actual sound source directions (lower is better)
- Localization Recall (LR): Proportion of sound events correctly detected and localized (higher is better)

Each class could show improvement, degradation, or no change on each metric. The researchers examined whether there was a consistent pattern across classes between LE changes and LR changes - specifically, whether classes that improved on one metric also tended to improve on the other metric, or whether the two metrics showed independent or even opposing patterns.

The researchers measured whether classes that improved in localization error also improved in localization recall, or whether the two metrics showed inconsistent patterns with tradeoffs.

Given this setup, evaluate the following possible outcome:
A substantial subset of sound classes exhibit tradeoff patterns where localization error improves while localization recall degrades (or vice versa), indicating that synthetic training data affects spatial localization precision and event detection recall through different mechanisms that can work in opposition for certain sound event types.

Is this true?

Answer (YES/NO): YES